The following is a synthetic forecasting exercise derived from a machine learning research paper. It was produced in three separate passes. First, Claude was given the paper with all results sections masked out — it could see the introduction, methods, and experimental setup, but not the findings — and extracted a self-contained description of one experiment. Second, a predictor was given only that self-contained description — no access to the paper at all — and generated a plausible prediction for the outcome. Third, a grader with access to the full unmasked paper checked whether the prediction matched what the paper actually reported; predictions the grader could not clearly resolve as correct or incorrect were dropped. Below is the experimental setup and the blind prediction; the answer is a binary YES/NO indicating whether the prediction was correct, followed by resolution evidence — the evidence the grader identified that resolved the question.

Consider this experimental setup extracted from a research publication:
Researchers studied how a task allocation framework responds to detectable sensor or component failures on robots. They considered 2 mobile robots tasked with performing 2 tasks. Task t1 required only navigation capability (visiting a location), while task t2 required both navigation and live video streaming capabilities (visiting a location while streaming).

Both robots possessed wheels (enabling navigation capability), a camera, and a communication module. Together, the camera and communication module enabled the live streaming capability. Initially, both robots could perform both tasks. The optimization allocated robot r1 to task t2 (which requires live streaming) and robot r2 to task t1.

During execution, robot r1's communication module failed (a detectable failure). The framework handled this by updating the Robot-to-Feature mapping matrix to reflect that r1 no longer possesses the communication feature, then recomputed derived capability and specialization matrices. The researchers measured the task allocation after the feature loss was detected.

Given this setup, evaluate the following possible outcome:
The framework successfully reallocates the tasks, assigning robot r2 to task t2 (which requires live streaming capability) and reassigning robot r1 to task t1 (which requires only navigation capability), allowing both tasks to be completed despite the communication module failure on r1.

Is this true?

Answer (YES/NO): YES